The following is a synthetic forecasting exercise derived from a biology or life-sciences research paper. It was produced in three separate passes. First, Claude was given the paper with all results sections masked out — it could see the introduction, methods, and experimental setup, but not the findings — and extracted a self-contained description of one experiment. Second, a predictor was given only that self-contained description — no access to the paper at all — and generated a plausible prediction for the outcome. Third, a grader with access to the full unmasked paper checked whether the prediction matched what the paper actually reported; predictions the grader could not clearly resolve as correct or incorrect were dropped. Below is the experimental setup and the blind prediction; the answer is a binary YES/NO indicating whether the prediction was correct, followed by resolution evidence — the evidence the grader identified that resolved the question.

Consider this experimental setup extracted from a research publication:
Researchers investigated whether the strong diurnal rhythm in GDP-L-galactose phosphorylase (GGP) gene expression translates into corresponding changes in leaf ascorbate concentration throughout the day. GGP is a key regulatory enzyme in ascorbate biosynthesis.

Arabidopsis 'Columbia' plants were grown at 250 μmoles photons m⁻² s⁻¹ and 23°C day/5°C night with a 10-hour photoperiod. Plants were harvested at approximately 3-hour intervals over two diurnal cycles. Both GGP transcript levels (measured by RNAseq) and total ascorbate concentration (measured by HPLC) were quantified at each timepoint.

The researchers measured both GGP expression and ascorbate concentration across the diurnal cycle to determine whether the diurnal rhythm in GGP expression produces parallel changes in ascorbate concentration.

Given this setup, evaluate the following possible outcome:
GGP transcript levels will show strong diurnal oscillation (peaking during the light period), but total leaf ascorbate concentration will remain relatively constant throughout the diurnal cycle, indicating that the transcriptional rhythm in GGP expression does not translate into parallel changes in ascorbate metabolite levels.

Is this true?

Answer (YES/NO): NO